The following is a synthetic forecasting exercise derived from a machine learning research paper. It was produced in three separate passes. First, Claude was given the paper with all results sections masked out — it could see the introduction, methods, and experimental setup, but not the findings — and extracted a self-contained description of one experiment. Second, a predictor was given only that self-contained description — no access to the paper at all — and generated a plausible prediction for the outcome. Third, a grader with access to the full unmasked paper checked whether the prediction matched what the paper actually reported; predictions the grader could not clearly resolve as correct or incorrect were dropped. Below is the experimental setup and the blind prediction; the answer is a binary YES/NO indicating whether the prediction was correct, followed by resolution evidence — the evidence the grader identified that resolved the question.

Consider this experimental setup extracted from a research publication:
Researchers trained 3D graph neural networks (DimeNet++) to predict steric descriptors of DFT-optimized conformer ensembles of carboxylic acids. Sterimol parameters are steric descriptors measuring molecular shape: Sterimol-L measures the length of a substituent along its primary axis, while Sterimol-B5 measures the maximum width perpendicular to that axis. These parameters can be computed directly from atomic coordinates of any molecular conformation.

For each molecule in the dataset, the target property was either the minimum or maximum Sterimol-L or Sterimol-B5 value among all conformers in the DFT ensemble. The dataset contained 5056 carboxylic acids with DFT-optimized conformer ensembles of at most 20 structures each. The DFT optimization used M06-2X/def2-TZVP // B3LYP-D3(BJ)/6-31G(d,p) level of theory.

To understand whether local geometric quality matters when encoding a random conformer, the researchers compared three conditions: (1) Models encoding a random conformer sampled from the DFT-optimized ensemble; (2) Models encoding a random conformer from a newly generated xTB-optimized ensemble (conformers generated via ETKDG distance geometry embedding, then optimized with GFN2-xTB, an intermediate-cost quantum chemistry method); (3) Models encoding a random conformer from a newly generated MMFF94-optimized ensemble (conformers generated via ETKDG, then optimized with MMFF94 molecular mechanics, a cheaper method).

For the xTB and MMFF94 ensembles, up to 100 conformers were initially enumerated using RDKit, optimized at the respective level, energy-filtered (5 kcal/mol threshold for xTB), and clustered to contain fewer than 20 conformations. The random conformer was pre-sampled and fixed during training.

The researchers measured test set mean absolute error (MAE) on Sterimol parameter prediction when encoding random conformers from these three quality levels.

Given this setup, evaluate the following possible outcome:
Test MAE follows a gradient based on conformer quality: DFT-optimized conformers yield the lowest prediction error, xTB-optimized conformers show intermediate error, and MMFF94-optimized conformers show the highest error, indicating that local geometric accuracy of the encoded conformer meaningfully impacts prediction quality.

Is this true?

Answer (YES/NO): NO